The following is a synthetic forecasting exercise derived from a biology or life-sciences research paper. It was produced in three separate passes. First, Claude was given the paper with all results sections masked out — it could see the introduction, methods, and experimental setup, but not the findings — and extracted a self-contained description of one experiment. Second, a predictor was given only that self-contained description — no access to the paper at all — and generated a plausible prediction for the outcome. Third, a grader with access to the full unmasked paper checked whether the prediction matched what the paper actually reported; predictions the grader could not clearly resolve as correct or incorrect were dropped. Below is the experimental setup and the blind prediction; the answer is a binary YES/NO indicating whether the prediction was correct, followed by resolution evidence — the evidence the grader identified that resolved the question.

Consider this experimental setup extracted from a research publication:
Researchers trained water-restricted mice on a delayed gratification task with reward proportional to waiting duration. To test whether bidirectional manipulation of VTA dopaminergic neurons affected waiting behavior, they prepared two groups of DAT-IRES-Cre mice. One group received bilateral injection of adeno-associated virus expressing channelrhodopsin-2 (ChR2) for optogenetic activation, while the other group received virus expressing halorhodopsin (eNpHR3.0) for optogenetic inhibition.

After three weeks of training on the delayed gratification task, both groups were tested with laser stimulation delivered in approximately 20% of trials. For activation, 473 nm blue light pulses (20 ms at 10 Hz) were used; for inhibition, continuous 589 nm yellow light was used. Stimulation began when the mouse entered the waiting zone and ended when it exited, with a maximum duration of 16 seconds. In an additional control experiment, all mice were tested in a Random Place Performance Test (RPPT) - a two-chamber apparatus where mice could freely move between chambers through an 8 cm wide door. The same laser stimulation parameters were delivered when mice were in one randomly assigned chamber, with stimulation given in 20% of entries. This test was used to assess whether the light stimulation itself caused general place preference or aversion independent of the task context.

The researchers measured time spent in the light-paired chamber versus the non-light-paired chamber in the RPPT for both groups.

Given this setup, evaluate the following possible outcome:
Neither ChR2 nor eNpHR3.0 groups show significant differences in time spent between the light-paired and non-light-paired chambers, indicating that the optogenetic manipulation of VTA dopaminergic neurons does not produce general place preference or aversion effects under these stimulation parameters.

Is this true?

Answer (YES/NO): YES